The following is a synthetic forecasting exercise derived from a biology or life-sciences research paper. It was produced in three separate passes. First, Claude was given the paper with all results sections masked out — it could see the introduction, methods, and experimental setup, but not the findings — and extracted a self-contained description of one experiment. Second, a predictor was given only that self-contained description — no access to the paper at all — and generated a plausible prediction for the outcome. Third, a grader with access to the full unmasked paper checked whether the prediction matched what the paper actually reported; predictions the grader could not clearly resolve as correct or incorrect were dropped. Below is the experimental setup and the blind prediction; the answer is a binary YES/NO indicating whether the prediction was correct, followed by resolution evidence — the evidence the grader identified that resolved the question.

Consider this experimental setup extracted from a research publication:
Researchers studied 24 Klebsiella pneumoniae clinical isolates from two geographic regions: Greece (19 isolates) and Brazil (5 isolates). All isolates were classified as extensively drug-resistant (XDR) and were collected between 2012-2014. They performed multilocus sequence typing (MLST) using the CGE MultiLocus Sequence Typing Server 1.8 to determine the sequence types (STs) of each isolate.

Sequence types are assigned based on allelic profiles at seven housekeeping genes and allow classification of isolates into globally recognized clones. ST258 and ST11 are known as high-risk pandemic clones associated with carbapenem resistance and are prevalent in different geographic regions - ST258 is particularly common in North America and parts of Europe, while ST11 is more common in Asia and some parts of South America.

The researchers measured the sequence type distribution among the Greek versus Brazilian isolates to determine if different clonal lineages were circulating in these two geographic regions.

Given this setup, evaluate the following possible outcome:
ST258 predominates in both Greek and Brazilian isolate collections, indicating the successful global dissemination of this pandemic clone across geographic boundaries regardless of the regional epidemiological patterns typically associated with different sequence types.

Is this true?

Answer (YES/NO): NO